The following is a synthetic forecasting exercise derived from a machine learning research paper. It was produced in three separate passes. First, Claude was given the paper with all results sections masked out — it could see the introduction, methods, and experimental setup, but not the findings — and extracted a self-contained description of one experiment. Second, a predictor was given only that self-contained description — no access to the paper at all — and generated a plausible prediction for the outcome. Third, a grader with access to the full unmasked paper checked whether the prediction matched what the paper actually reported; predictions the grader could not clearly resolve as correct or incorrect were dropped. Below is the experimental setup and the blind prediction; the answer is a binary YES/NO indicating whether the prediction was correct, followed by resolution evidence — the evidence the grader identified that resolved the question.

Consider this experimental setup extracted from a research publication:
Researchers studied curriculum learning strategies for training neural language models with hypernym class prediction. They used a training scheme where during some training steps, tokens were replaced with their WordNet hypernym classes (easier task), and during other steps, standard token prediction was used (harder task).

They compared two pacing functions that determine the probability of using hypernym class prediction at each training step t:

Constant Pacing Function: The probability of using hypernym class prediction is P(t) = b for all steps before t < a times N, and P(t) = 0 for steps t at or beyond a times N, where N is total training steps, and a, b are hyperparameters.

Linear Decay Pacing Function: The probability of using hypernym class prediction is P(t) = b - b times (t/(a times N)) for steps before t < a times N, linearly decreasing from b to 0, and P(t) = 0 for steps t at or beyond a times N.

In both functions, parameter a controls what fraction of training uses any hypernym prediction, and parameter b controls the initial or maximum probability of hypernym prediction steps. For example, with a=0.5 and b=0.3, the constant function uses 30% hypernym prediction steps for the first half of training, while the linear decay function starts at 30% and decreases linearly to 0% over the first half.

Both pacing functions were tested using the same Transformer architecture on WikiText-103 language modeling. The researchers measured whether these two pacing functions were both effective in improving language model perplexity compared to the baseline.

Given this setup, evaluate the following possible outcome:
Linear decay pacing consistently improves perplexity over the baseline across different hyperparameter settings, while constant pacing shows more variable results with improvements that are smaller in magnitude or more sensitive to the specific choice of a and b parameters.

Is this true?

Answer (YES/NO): NO